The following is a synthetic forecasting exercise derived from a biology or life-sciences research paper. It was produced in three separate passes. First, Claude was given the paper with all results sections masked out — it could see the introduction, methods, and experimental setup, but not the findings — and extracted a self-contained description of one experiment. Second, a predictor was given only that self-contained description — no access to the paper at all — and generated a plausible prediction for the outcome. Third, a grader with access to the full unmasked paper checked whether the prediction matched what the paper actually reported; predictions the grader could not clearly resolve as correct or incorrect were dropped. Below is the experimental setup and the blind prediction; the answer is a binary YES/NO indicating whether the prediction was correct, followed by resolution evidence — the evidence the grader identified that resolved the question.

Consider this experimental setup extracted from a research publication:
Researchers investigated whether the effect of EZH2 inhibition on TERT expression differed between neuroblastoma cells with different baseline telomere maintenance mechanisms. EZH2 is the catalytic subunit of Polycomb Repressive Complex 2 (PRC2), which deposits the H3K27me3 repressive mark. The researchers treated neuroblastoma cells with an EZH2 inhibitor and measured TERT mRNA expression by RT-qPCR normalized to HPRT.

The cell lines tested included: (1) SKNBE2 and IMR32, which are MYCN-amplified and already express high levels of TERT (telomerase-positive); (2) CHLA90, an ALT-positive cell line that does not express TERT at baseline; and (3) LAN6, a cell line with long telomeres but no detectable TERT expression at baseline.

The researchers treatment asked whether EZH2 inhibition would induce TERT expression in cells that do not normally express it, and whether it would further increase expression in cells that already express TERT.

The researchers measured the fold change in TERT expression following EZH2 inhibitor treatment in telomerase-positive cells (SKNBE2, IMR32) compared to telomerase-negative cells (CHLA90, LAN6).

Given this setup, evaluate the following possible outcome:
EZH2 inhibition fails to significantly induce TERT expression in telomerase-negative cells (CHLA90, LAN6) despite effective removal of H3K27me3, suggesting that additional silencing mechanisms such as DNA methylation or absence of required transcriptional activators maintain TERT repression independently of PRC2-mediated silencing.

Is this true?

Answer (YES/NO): NO